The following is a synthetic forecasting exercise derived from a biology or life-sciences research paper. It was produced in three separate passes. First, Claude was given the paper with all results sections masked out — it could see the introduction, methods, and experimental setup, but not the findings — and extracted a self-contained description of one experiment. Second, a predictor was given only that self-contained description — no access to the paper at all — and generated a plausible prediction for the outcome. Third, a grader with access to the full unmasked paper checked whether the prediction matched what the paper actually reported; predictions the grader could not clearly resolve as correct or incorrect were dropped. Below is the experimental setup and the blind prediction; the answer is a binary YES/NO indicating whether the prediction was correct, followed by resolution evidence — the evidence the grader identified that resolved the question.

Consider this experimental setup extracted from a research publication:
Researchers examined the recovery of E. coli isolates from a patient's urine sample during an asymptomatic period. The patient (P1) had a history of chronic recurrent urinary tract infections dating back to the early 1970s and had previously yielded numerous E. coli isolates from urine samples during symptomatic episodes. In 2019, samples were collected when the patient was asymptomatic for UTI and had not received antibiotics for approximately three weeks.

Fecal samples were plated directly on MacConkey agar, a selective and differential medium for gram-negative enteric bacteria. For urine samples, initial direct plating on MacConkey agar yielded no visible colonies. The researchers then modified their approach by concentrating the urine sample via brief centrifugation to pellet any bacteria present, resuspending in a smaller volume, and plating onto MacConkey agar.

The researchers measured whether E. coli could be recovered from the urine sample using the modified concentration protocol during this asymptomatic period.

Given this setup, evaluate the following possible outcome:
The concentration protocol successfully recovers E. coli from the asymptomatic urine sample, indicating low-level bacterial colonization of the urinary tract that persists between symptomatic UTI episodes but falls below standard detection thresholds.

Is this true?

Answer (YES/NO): YES